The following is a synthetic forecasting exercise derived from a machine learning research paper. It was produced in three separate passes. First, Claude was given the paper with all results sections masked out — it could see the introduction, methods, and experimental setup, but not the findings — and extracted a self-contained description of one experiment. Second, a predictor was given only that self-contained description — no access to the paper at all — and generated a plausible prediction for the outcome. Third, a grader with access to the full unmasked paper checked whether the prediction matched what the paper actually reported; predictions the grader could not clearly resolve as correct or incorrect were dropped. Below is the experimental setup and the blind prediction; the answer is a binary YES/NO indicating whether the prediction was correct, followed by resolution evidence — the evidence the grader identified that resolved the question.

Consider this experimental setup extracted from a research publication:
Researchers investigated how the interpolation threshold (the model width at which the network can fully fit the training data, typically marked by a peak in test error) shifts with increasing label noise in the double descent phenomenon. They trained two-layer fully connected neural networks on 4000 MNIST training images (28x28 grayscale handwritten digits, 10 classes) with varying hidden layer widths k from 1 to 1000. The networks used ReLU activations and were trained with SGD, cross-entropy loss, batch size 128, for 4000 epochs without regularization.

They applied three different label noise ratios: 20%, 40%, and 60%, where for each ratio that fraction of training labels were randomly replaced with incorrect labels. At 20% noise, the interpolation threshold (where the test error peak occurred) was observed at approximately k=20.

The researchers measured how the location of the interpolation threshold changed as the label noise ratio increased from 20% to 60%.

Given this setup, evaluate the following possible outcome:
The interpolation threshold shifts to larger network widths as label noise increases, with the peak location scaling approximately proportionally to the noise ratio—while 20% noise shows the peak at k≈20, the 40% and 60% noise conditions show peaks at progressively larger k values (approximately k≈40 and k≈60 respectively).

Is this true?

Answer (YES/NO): NO